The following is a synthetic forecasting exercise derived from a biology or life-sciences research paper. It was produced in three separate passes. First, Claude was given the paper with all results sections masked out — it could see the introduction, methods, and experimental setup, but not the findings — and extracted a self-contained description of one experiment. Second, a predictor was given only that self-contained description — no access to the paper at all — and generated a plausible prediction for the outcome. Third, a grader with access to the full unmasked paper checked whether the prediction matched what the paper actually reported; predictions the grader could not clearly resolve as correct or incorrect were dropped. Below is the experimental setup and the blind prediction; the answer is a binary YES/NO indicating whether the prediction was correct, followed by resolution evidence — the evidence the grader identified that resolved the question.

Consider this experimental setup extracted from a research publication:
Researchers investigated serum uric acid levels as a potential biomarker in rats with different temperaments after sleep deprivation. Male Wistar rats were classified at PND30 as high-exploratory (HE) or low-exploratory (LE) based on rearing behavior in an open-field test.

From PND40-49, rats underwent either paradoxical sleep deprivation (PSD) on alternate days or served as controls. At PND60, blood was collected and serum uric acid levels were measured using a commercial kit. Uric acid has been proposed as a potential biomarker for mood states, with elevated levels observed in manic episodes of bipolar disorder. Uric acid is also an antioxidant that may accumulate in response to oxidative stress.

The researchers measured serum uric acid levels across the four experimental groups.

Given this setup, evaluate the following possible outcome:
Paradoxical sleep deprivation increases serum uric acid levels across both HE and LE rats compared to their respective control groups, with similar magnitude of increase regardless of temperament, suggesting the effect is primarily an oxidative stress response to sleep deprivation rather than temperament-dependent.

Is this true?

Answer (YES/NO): NO